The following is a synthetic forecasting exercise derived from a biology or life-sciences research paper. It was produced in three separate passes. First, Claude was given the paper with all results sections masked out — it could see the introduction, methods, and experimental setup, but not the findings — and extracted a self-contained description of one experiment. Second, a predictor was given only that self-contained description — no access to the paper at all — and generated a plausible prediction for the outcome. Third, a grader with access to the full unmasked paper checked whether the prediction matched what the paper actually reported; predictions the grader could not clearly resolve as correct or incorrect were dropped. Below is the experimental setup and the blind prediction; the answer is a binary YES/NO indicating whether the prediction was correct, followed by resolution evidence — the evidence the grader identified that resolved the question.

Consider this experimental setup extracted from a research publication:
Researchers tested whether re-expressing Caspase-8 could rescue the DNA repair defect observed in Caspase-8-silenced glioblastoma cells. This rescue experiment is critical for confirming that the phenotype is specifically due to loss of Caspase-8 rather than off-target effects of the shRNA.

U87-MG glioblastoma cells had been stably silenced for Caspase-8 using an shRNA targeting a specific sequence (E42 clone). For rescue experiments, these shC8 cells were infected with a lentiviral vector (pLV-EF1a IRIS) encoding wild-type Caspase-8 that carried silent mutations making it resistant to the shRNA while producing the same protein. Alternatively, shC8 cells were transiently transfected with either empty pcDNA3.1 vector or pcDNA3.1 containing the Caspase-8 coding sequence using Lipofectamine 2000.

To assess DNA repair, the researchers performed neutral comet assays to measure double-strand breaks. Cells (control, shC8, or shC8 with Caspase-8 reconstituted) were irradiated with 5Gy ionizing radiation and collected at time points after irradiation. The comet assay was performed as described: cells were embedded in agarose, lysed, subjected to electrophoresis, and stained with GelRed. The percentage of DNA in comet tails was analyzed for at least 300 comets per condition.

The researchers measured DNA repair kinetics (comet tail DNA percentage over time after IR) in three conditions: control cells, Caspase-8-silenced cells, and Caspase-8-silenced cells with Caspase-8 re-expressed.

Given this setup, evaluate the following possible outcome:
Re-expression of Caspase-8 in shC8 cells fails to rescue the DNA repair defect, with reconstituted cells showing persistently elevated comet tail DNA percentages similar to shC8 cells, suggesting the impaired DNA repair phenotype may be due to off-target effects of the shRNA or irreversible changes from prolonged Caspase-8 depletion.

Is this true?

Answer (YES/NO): NO